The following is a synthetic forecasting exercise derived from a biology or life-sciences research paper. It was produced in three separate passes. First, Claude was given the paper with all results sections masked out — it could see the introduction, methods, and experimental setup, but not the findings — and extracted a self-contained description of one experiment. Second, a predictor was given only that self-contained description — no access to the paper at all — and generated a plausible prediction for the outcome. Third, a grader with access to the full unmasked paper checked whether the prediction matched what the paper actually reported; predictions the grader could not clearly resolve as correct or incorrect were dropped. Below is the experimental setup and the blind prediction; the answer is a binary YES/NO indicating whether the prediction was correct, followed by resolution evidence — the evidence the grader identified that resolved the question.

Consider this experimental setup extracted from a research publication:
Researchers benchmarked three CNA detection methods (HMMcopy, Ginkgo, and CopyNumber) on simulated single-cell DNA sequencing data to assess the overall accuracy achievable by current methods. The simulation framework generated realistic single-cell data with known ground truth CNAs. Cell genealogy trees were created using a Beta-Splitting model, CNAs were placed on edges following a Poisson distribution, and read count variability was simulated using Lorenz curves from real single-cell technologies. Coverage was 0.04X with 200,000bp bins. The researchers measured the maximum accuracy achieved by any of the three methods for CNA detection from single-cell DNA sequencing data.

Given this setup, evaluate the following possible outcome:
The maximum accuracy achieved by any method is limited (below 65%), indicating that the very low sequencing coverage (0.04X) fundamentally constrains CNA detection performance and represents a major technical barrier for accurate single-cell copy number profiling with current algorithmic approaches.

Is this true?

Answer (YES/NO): NO